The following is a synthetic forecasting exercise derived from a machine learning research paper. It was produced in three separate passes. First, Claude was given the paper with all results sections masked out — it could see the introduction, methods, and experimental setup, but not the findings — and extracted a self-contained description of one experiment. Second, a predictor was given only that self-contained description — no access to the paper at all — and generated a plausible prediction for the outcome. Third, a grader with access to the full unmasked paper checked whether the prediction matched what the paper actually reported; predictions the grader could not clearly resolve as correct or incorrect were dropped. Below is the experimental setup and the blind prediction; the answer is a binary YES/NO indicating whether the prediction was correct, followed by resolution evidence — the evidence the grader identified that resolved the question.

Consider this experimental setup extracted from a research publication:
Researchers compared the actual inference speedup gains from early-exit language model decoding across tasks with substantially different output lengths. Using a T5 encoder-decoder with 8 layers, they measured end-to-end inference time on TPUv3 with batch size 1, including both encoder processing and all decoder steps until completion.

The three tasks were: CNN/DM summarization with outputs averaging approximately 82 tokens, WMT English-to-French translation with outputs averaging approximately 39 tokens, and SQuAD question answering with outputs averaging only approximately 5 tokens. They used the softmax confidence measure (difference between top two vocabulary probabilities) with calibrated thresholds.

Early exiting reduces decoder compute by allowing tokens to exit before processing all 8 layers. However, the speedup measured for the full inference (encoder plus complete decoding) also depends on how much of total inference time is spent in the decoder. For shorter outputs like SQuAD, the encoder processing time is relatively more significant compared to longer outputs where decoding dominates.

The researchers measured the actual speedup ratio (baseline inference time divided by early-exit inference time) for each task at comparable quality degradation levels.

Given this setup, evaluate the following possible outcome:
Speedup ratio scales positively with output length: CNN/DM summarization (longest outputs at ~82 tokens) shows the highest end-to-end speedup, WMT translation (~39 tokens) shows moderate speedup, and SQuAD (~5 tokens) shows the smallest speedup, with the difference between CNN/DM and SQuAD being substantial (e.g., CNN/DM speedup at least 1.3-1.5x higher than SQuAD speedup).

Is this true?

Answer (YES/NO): NO